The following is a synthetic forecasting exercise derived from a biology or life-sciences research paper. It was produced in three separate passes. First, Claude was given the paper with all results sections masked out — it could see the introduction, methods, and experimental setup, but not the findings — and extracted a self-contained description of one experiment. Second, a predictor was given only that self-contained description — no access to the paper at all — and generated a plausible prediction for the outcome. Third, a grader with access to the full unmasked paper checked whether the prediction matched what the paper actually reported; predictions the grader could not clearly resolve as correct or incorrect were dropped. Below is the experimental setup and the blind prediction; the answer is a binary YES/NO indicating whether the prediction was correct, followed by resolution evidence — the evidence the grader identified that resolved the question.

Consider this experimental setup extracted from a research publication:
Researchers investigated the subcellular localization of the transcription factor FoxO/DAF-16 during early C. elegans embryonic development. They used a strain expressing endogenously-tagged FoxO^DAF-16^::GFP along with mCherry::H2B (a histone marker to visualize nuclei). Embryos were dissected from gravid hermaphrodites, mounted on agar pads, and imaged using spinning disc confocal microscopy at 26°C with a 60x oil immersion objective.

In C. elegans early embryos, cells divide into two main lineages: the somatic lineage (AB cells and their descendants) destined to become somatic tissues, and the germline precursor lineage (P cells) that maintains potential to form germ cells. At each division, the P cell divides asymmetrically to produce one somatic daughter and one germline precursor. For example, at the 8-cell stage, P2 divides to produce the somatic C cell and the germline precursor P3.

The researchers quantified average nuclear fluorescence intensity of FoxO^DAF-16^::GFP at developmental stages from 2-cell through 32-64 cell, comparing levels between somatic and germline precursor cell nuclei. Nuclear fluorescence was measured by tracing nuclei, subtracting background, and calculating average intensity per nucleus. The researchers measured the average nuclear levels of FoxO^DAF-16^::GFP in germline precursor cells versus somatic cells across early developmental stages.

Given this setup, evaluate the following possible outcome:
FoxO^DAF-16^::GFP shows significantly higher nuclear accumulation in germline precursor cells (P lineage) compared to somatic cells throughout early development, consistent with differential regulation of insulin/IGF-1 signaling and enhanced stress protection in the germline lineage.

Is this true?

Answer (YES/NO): NO